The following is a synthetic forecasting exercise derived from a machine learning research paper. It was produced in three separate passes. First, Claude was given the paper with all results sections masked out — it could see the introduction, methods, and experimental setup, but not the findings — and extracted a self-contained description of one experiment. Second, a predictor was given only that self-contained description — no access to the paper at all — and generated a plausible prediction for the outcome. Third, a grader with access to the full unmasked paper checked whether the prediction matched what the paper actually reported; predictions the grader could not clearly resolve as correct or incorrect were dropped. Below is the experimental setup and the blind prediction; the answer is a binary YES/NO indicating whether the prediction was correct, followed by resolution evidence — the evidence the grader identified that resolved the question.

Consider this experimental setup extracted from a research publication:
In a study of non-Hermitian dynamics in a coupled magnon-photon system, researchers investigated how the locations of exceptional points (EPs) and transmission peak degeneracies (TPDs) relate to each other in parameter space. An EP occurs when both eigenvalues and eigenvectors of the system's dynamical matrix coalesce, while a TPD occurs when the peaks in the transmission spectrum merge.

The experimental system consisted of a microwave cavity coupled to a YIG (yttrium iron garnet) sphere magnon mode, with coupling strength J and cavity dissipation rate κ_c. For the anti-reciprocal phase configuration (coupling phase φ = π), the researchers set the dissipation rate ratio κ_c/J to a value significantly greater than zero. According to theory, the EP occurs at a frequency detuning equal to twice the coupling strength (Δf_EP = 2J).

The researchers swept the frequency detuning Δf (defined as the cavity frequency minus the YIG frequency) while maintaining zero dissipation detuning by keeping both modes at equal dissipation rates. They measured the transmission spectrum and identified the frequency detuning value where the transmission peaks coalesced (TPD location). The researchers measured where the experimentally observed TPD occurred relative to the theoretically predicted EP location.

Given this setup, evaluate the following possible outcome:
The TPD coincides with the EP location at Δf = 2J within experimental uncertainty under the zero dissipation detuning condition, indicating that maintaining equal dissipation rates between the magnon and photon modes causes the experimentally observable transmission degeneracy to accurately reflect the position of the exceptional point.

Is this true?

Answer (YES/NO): NO